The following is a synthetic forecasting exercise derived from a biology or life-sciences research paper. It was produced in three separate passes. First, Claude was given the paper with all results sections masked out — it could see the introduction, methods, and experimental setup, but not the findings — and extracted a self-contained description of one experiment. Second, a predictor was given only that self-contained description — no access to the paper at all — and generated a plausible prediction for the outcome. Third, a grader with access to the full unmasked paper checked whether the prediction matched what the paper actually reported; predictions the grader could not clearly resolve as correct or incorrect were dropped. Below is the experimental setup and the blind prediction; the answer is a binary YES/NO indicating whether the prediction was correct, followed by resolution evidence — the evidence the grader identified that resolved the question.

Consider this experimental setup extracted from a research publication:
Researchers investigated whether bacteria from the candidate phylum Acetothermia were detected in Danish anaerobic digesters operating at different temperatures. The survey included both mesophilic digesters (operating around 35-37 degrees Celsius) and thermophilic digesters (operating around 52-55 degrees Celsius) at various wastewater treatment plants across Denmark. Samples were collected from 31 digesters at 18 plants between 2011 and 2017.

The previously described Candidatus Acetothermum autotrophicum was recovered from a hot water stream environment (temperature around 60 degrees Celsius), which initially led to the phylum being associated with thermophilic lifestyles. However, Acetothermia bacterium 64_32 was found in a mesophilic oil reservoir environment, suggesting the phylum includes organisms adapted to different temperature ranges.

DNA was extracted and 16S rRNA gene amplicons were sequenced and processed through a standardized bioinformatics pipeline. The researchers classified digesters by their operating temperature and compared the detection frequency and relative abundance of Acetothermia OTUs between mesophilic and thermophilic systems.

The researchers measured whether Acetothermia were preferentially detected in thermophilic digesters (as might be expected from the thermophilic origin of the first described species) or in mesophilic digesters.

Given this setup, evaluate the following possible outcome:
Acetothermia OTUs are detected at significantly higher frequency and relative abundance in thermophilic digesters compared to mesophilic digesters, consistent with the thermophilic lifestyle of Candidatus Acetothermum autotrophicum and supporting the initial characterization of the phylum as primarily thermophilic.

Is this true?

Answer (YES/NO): NO